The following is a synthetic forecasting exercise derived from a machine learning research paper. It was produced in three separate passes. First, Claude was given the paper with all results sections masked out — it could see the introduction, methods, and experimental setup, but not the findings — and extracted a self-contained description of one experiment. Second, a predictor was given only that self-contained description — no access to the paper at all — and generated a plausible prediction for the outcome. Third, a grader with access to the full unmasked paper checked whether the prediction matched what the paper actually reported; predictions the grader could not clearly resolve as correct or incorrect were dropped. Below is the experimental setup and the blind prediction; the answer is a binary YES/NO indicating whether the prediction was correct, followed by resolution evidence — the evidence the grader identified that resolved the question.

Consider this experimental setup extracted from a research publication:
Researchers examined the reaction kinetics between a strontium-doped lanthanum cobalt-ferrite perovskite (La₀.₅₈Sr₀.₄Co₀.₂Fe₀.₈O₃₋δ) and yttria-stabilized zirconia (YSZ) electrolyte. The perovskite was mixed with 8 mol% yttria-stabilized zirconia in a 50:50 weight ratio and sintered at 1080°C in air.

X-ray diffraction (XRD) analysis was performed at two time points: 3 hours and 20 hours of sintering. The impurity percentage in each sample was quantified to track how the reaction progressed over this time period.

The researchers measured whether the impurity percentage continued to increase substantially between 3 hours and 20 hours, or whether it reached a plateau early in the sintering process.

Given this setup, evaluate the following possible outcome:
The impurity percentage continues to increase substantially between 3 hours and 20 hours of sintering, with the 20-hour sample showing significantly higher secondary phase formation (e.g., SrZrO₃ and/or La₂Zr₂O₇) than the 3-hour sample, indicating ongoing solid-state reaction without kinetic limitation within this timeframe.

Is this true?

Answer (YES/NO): NO